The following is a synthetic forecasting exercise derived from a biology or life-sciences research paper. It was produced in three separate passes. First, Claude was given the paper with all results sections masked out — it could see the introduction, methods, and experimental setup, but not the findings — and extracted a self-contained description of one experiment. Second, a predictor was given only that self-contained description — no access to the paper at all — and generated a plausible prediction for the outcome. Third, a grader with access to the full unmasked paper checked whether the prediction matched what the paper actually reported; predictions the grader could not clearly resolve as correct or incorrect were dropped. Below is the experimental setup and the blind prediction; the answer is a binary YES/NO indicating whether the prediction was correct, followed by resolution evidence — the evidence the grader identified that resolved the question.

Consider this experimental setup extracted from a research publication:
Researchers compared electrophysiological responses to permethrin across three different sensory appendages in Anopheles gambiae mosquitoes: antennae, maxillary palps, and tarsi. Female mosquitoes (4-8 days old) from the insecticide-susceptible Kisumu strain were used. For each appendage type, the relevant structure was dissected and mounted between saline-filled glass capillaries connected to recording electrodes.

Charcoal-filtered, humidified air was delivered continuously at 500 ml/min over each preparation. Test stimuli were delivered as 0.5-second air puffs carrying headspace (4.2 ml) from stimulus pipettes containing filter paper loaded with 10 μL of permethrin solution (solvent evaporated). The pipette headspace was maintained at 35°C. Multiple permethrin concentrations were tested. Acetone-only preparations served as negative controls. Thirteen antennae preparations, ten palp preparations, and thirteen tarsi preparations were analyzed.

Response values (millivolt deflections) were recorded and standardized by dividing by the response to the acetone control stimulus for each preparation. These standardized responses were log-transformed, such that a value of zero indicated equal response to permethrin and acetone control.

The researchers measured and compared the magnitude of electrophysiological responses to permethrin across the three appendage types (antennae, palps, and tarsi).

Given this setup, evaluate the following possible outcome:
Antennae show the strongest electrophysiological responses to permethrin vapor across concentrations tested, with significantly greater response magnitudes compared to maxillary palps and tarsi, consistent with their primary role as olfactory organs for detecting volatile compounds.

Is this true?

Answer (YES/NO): NO